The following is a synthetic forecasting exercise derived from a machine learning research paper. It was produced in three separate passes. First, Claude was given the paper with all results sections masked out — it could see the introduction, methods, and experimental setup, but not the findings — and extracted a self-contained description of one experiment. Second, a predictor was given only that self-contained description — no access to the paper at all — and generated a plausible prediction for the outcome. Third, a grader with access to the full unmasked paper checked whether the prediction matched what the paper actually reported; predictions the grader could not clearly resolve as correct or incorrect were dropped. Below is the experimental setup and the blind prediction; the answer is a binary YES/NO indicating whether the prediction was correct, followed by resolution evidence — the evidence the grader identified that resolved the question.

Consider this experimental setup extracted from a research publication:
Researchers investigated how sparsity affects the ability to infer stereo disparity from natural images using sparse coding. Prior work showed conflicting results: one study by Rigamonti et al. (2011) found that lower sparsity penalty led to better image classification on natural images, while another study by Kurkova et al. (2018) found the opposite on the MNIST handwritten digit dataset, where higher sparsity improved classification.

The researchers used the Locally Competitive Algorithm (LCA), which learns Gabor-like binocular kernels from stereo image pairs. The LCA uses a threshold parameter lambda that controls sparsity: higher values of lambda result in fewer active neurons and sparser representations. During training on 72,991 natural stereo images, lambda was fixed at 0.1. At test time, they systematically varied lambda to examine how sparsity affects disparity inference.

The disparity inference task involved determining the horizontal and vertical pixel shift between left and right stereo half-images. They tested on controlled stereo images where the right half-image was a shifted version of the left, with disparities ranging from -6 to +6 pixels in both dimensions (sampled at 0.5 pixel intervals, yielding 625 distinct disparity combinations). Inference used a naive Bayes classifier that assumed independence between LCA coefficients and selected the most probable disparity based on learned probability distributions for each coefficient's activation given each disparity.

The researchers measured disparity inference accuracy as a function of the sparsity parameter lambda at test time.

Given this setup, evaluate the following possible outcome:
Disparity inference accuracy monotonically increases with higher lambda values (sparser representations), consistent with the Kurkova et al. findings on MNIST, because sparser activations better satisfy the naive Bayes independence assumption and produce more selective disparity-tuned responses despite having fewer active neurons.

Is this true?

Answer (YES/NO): NO